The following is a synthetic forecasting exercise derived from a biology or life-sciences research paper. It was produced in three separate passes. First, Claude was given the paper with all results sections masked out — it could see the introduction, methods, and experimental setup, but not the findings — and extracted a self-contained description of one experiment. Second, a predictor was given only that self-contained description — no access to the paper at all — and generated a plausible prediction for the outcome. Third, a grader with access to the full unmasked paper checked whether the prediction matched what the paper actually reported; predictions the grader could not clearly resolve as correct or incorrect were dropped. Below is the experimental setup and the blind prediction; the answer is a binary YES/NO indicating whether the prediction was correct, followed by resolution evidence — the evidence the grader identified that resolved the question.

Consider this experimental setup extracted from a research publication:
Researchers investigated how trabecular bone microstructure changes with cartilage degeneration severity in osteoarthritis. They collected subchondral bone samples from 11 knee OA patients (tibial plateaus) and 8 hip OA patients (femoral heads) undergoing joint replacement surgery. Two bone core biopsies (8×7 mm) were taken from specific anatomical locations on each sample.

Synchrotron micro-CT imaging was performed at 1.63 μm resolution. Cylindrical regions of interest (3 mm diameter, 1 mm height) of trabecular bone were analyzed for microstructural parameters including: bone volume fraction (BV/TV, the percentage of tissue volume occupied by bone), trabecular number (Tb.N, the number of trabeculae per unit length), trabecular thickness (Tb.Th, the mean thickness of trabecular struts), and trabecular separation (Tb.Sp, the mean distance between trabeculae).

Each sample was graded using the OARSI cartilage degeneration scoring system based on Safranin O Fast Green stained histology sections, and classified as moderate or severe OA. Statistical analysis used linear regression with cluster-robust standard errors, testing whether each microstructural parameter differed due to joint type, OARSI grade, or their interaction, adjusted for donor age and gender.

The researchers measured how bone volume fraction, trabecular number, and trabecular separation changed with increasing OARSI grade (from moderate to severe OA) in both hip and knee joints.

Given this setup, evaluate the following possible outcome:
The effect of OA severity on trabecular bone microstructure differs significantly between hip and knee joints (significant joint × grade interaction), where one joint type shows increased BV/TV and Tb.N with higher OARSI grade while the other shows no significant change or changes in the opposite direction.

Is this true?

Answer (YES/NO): NO